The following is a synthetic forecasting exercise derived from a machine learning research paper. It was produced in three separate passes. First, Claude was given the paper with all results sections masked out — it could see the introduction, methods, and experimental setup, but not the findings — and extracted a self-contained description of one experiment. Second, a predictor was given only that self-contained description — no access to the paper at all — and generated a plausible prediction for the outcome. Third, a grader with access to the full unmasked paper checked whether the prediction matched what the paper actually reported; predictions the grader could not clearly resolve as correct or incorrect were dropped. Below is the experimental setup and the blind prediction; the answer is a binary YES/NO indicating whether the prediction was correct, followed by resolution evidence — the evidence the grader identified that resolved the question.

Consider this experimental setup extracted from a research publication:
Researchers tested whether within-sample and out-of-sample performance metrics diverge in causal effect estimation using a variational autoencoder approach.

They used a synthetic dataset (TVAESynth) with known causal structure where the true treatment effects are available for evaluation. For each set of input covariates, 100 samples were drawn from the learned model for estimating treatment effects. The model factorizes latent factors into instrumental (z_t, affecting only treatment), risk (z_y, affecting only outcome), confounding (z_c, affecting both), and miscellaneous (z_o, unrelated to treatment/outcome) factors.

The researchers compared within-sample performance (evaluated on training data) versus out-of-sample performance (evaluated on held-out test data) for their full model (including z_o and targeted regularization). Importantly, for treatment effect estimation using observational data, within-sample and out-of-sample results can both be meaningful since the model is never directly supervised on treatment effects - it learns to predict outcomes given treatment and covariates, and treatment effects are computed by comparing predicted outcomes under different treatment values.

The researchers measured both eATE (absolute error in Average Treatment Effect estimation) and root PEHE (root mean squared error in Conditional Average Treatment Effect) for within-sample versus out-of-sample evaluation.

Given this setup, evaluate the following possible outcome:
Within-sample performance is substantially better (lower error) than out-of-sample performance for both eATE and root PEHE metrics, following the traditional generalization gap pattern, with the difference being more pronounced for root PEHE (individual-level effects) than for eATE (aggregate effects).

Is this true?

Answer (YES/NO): NO